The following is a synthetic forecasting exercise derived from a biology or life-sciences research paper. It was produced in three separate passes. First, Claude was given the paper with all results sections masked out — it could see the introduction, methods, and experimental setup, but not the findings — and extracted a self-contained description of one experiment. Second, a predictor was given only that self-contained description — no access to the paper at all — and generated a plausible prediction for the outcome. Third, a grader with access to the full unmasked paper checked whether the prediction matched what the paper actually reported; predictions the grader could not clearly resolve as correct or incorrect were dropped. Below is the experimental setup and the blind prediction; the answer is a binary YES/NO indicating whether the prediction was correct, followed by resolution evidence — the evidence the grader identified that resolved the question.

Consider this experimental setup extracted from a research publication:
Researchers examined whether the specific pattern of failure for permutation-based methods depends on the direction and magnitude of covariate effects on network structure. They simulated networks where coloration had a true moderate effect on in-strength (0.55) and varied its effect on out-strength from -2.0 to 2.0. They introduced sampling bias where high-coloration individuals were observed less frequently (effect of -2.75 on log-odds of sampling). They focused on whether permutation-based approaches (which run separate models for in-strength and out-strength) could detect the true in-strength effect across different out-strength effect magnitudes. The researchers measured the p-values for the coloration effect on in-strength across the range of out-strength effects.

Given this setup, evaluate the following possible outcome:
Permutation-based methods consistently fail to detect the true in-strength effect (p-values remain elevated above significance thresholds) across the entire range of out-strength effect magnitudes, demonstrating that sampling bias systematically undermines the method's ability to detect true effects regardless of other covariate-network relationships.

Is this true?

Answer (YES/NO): NO